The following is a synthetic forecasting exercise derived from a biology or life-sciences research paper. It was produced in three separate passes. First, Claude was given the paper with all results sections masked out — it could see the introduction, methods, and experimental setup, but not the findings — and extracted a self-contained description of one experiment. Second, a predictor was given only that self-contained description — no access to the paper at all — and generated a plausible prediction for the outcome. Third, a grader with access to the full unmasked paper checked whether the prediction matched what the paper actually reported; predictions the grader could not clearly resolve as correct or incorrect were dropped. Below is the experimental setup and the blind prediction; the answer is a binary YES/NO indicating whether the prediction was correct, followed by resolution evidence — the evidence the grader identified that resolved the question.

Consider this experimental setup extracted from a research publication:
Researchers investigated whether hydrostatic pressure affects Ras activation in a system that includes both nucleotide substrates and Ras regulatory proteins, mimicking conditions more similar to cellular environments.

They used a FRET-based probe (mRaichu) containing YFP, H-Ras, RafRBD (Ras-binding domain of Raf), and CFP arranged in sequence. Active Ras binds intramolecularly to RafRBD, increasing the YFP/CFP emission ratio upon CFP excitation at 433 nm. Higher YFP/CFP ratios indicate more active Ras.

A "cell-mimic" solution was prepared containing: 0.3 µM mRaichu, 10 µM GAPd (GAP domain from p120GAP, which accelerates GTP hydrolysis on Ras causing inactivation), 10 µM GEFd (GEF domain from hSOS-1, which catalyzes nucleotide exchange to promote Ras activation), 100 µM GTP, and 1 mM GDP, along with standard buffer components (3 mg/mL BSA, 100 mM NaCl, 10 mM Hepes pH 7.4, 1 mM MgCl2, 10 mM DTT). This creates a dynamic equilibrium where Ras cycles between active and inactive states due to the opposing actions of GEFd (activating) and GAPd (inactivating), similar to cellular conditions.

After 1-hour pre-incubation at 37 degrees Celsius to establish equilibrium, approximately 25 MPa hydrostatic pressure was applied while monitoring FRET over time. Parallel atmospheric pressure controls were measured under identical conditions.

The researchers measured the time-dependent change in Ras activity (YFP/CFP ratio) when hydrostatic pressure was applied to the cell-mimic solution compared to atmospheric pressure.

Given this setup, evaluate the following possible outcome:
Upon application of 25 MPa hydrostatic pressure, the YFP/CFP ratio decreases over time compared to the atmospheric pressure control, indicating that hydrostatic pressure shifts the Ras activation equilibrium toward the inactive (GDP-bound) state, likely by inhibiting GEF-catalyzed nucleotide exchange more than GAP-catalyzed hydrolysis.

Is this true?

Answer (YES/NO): NO